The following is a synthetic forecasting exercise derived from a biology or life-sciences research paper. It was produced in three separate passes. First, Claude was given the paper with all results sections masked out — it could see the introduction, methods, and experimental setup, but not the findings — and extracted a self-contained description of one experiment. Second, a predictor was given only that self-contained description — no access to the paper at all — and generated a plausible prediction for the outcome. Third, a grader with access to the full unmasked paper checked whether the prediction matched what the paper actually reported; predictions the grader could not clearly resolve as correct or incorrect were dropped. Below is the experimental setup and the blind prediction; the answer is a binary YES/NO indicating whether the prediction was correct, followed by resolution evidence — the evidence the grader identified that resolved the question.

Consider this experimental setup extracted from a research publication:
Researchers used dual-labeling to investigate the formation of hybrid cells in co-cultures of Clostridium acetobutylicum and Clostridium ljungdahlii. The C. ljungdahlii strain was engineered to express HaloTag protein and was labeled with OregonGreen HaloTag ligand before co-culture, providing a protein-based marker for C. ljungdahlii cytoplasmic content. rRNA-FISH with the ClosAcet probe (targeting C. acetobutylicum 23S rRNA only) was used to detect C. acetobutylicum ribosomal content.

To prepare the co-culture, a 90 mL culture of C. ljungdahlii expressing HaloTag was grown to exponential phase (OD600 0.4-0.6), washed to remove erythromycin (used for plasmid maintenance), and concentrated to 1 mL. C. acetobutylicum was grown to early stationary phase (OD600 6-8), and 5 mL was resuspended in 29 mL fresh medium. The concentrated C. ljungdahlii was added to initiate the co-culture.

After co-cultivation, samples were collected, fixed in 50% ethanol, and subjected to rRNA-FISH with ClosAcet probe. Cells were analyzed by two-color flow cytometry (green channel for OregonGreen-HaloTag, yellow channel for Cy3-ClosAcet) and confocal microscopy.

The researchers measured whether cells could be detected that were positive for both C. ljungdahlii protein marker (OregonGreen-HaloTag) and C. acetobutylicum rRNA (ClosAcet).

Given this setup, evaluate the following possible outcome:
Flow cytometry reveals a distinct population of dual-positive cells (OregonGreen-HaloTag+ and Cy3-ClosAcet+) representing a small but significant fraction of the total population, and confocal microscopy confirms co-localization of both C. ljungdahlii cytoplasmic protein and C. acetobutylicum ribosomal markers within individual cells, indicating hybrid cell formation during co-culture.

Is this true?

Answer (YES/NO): YES